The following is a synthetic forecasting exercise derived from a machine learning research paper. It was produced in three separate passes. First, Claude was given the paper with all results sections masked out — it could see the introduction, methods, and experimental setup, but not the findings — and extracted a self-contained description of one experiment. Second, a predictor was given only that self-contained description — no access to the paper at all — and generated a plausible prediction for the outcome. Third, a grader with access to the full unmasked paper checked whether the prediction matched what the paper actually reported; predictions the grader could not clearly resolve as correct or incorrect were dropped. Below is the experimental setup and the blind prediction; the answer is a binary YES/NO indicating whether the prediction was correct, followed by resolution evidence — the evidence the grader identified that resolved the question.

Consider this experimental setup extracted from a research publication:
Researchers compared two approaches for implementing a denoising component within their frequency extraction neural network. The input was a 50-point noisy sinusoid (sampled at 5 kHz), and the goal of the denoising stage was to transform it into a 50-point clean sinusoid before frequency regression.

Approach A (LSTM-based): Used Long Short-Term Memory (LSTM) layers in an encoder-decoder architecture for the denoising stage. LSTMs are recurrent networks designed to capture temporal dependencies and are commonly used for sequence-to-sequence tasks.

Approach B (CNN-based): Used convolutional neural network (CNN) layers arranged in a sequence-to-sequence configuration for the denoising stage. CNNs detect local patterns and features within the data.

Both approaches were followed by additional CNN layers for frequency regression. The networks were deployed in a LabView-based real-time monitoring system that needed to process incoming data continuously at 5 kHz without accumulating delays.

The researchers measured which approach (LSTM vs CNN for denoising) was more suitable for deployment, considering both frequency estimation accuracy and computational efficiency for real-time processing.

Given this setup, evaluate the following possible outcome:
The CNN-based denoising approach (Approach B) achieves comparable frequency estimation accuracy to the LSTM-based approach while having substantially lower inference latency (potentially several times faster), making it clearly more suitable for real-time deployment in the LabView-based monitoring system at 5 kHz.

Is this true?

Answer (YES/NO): YES